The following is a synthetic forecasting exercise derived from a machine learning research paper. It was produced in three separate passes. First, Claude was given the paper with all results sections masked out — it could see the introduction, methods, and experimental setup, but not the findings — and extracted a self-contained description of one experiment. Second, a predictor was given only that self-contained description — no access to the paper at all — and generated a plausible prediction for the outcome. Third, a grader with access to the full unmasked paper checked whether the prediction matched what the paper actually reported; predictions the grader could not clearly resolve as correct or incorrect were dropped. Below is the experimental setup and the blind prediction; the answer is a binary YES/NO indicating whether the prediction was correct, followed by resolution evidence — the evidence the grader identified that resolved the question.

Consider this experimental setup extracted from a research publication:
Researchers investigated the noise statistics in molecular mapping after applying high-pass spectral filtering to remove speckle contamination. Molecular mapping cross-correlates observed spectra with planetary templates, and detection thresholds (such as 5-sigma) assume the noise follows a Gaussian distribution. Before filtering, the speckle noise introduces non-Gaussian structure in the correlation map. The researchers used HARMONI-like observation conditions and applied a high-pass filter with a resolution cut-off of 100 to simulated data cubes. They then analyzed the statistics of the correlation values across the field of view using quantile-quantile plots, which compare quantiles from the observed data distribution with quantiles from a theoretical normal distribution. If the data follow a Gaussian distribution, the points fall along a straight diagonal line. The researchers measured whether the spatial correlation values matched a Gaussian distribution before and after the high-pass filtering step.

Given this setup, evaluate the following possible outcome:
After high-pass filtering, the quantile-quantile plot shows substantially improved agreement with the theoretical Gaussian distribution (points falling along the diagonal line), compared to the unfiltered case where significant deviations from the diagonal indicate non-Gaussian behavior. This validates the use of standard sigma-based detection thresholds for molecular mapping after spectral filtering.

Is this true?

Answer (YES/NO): YES